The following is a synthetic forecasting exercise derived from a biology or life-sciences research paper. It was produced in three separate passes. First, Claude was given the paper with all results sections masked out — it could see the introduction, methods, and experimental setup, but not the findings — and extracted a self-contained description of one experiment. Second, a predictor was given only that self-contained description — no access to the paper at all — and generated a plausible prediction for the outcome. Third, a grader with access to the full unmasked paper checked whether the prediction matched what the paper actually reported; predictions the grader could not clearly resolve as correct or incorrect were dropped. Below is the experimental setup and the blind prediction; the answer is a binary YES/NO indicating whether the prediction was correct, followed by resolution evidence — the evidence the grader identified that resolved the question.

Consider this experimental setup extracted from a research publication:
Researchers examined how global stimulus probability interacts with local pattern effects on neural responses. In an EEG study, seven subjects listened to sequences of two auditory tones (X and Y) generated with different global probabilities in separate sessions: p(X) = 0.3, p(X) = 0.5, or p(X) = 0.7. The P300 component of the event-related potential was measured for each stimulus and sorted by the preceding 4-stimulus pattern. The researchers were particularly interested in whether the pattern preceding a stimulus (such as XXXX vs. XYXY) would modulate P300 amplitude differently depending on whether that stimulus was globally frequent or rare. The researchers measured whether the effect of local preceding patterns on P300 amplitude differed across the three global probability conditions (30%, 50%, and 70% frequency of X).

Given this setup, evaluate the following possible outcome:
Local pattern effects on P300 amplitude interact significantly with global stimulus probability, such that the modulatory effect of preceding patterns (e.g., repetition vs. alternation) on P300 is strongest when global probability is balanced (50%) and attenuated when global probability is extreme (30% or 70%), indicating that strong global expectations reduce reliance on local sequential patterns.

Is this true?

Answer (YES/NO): NO